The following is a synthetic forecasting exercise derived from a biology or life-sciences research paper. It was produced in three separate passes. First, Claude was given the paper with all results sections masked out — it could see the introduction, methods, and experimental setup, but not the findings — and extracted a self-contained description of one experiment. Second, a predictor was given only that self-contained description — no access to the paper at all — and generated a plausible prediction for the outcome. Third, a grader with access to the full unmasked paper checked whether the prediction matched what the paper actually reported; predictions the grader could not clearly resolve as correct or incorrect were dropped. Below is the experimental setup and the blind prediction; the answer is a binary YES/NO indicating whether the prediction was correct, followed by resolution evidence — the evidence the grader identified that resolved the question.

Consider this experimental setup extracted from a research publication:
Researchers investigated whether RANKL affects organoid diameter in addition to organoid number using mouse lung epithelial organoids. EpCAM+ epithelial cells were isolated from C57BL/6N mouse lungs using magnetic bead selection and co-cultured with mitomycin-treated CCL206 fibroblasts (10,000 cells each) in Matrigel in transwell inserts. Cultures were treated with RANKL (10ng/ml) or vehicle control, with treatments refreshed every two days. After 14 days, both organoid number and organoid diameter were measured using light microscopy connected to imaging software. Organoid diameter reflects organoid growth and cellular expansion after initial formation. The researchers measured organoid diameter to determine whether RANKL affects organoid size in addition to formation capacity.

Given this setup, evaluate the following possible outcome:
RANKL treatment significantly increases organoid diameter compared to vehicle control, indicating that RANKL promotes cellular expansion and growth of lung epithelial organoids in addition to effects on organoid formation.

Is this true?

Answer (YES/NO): NO